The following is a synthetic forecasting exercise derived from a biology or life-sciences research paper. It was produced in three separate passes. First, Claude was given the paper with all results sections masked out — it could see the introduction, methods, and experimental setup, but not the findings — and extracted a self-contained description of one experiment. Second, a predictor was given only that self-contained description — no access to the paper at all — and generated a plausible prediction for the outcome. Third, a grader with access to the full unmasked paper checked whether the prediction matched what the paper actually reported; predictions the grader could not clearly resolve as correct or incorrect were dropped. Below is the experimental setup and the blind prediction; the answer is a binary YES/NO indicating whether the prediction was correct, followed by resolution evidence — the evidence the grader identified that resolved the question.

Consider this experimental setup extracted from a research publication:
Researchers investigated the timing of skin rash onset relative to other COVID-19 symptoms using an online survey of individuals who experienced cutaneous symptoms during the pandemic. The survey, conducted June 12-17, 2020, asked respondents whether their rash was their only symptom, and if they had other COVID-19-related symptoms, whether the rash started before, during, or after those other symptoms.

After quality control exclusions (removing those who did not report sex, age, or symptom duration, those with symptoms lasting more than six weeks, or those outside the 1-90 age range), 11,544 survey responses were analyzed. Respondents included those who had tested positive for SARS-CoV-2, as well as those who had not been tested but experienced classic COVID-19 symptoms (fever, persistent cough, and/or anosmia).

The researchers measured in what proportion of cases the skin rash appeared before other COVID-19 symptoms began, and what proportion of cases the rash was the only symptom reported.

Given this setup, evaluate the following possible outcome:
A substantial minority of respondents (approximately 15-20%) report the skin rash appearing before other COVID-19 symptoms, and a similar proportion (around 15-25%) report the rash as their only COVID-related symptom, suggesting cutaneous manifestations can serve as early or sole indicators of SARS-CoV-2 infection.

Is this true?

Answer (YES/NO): YES